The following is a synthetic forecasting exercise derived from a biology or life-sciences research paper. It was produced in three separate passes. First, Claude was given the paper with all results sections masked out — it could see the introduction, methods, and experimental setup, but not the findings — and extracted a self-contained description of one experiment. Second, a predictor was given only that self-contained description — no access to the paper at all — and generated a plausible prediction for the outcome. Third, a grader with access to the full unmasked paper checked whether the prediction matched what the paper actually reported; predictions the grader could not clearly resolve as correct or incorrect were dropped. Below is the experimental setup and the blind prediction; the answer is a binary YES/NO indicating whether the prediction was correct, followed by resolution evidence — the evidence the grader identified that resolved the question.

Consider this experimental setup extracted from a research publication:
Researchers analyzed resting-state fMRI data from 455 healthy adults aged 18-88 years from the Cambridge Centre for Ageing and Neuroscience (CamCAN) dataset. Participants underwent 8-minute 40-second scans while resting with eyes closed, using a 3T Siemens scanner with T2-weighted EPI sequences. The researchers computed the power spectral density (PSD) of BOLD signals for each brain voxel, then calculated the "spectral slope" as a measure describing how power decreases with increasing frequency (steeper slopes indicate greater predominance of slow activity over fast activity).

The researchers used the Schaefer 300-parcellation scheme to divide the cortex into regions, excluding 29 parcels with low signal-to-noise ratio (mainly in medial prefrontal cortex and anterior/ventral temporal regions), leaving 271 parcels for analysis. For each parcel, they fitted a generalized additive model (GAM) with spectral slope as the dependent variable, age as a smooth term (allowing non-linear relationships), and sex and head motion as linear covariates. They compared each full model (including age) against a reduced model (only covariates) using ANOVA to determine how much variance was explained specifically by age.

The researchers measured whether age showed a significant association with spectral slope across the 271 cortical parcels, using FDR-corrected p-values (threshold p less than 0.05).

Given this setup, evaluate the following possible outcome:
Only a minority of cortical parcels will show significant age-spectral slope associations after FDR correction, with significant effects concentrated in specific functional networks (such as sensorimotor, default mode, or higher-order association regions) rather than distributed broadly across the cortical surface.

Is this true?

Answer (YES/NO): NO